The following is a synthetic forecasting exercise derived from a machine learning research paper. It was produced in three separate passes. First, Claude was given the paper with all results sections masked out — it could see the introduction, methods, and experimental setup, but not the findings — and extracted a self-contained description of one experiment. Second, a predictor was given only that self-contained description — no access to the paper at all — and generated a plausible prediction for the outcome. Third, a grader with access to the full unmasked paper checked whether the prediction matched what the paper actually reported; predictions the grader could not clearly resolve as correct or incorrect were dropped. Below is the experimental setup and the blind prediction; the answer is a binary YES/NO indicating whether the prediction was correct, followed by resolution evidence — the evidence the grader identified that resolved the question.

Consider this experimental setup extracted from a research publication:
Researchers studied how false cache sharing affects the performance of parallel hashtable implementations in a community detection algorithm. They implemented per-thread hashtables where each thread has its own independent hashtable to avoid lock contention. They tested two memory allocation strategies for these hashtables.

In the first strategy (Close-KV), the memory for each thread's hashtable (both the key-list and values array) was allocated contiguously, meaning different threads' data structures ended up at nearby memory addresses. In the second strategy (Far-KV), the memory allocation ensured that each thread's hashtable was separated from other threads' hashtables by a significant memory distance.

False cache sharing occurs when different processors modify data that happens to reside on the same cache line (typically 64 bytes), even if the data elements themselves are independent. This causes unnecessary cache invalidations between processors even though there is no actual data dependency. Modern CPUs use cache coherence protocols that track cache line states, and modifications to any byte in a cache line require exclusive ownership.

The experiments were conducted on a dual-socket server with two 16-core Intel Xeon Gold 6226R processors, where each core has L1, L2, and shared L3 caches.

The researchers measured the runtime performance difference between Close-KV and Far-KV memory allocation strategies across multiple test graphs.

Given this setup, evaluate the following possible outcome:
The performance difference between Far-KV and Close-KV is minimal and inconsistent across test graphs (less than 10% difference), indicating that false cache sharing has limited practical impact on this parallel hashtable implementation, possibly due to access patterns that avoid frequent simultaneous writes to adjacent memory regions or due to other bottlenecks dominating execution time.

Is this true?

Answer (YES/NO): NO